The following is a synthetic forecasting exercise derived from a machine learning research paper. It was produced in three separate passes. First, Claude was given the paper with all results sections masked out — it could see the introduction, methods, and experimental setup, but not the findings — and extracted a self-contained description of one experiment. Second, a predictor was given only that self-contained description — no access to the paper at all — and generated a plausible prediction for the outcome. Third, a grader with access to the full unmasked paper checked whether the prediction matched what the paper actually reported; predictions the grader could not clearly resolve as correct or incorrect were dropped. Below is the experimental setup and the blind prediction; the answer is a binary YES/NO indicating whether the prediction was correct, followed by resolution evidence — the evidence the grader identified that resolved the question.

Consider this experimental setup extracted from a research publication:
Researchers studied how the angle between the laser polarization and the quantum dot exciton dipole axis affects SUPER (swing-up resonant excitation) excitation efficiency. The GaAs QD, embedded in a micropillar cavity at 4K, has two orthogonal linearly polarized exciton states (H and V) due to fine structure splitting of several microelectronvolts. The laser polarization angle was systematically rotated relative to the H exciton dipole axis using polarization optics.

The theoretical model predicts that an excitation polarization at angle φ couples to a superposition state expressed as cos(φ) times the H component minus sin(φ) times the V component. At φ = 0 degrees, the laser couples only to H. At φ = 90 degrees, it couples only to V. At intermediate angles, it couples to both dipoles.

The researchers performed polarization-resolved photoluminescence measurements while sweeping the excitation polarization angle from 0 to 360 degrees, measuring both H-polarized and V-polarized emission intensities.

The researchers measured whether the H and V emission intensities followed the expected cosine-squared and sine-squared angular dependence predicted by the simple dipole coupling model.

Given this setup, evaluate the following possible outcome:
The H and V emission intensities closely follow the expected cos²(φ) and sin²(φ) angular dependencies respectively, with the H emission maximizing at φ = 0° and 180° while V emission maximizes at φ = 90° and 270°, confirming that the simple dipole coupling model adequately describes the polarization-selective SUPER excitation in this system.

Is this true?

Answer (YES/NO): NO